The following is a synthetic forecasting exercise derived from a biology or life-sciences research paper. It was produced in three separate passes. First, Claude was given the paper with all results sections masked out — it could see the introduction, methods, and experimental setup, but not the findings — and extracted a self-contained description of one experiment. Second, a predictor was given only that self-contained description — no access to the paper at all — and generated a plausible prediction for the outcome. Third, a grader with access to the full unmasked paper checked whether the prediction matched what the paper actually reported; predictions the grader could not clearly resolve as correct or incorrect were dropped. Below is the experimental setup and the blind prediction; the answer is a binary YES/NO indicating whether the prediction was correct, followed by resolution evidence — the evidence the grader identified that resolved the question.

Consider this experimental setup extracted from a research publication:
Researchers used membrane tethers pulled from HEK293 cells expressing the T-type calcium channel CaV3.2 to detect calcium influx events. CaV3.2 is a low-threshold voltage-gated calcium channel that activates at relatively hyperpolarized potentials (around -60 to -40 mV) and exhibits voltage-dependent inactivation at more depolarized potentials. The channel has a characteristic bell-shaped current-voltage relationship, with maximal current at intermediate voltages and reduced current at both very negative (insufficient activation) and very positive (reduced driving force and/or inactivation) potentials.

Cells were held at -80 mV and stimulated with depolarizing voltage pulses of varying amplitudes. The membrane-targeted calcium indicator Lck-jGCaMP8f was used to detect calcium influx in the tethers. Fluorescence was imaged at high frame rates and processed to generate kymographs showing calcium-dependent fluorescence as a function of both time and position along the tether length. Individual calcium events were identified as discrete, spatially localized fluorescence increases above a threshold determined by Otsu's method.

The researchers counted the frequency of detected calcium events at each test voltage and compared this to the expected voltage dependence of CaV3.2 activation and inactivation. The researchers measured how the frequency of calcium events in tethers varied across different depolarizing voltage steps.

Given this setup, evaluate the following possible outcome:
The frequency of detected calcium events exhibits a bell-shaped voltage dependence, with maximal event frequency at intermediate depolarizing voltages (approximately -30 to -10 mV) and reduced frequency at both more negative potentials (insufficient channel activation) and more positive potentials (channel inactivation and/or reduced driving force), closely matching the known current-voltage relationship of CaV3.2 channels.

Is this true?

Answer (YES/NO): NO